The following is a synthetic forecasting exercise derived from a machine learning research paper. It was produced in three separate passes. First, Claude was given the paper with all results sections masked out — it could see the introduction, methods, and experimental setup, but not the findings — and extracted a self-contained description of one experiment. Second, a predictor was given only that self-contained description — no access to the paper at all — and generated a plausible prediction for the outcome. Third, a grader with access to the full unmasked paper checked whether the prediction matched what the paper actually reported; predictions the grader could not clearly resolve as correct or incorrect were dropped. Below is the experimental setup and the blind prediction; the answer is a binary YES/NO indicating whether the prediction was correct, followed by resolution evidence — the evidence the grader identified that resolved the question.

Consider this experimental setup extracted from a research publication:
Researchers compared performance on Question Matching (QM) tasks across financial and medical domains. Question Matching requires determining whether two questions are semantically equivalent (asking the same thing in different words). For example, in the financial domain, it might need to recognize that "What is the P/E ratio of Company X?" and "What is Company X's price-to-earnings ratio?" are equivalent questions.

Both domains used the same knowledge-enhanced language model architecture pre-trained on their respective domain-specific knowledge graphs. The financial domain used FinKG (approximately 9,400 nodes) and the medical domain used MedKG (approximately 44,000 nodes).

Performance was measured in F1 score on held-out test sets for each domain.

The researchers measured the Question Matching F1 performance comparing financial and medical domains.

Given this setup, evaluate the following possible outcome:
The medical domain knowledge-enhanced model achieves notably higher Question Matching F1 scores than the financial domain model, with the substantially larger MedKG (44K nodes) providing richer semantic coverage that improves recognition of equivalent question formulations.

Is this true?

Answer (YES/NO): NO